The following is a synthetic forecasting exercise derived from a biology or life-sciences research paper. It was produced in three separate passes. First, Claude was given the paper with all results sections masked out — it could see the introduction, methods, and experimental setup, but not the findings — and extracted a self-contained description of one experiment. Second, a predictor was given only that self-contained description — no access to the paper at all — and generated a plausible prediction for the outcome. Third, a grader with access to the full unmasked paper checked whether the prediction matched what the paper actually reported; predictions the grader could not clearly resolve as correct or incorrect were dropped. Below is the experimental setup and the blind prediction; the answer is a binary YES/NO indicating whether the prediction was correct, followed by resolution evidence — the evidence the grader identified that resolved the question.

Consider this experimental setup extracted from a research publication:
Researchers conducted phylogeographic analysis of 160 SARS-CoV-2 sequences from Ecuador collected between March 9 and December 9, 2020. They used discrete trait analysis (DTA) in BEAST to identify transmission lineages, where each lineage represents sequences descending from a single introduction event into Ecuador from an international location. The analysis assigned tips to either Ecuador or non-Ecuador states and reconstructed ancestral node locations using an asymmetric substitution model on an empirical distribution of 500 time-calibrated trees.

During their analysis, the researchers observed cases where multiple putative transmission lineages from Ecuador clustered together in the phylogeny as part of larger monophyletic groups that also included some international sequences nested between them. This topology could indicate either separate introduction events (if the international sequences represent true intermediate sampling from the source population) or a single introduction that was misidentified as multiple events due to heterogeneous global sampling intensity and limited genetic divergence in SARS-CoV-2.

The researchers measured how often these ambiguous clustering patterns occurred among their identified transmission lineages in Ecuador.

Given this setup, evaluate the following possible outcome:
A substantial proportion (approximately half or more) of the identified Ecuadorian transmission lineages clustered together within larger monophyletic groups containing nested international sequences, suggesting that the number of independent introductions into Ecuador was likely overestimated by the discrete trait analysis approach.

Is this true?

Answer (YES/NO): NO